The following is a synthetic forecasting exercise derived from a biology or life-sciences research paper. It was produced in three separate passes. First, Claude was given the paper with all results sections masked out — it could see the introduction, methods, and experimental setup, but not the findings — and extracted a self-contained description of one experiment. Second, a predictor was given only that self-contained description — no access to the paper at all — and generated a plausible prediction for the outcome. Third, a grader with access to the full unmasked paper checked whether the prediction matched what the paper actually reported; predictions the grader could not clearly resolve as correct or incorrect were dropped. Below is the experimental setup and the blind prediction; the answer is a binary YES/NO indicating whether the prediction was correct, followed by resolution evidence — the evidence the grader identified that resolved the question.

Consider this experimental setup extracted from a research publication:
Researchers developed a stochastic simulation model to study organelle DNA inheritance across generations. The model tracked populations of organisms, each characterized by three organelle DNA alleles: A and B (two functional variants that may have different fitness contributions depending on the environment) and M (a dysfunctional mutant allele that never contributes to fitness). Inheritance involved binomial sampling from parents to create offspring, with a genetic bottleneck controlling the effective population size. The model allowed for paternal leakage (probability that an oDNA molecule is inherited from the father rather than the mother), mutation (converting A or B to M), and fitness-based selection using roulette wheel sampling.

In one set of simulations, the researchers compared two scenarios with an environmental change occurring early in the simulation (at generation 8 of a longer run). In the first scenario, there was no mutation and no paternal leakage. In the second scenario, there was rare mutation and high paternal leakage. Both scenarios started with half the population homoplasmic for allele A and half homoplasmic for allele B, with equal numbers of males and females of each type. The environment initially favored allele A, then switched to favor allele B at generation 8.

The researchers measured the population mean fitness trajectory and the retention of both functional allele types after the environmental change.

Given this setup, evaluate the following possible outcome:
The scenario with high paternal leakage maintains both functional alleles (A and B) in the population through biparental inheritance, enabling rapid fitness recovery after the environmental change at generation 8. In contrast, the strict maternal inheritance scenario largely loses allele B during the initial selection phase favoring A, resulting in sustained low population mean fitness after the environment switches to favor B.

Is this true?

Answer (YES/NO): YES